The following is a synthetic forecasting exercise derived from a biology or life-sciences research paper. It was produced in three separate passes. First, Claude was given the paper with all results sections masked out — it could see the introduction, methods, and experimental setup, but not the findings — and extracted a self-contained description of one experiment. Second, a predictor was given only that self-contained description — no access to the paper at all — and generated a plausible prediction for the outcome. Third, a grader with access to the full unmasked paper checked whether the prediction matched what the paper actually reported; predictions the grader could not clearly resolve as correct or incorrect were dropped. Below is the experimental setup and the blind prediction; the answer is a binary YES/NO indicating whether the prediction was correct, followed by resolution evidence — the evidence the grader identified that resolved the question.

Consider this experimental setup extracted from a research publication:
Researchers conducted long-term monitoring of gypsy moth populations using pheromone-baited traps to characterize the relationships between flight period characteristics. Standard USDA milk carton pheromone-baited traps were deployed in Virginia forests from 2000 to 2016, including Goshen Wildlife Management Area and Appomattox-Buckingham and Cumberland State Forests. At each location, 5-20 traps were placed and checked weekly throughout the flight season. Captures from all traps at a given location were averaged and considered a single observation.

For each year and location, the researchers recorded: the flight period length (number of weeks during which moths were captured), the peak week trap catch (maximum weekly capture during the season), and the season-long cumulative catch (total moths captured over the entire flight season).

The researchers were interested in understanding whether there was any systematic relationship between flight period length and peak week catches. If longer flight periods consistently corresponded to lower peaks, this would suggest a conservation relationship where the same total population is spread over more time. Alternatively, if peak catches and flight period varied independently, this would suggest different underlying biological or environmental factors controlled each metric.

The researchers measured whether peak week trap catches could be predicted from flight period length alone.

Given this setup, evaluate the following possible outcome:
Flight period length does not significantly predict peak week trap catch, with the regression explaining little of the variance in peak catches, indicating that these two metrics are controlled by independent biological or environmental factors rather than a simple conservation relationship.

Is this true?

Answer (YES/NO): YES